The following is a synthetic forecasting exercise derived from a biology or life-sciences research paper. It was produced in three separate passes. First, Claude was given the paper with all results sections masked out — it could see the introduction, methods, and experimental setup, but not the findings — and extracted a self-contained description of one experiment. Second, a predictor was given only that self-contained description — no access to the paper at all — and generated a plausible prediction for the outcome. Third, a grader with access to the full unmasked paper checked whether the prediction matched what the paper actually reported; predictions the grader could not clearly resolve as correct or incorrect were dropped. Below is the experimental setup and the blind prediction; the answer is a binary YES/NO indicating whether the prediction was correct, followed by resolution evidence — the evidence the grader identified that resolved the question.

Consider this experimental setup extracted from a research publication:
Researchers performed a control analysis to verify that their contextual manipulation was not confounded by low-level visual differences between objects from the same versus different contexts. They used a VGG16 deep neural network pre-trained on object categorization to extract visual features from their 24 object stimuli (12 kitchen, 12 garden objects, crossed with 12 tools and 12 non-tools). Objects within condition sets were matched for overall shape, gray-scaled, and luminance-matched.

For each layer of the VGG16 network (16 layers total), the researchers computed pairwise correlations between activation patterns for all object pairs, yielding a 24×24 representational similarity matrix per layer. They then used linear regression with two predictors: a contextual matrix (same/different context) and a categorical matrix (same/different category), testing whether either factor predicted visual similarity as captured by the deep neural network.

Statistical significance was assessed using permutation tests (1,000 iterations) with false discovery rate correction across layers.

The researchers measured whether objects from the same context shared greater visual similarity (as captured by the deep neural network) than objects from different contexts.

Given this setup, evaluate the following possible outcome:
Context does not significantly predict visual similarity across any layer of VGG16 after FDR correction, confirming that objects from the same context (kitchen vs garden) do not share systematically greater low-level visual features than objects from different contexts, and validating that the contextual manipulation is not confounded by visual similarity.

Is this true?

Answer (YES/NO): YES